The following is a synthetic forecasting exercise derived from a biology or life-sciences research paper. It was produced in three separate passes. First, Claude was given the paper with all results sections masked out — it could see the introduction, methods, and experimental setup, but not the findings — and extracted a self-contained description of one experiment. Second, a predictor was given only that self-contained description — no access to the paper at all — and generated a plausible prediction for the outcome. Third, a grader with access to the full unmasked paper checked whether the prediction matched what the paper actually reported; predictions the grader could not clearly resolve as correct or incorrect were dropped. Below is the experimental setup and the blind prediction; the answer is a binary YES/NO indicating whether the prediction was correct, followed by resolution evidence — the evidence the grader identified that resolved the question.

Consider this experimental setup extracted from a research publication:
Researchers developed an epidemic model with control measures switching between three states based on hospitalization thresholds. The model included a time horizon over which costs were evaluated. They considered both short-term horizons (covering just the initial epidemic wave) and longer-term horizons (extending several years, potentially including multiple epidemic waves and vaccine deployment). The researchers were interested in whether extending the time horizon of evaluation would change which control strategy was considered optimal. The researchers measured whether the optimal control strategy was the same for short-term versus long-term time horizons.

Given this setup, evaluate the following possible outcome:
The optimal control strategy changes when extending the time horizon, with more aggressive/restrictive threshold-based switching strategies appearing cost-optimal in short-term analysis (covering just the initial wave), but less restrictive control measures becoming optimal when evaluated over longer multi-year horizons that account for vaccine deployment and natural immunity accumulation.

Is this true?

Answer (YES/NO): NO